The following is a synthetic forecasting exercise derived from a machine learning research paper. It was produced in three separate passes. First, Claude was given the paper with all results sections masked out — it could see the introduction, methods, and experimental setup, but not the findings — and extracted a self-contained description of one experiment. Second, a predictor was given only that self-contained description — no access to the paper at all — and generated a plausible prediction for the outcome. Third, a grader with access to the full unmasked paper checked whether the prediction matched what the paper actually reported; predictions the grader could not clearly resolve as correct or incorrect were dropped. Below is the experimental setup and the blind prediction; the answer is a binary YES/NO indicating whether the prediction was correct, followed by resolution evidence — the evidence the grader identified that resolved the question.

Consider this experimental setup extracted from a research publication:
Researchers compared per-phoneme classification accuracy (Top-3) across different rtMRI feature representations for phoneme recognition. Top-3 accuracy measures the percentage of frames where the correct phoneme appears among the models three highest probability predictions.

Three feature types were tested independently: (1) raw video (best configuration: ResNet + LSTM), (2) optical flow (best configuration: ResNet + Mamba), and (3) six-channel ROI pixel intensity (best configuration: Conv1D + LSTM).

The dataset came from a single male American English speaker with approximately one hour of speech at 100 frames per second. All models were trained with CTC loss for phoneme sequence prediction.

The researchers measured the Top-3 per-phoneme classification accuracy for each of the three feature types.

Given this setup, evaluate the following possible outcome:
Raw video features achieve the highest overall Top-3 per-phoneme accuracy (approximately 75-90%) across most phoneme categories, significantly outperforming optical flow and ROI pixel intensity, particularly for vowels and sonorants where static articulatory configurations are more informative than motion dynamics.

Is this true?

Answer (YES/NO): NO